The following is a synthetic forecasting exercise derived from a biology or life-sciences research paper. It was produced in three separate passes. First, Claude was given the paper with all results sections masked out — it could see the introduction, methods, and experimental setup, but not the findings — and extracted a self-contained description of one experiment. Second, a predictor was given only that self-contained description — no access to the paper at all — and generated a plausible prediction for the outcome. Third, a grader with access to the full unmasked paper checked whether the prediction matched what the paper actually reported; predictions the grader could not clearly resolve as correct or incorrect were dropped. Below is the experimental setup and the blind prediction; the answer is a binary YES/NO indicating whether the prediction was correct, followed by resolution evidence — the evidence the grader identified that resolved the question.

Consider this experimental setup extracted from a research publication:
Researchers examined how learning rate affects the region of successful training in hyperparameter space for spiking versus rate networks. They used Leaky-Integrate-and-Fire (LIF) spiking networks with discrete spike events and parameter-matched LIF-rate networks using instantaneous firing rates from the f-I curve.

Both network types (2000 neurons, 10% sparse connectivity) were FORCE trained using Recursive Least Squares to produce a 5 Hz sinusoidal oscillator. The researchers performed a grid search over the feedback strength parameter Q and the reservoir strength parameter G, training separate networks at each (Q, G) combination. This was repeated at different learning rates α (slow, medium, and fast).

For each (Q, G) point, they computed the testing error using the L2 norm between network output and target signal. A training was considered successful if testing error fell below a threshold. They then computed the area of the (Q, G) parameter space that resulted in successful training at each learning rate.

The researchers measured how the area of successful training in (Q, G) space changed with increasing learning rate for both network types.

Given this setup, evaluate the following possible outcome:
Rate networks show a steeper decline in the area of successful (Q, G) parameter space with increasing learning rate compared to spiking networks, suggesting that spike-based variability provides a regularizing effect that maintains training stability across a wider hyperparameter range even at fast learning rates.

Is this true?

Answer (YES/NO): NO